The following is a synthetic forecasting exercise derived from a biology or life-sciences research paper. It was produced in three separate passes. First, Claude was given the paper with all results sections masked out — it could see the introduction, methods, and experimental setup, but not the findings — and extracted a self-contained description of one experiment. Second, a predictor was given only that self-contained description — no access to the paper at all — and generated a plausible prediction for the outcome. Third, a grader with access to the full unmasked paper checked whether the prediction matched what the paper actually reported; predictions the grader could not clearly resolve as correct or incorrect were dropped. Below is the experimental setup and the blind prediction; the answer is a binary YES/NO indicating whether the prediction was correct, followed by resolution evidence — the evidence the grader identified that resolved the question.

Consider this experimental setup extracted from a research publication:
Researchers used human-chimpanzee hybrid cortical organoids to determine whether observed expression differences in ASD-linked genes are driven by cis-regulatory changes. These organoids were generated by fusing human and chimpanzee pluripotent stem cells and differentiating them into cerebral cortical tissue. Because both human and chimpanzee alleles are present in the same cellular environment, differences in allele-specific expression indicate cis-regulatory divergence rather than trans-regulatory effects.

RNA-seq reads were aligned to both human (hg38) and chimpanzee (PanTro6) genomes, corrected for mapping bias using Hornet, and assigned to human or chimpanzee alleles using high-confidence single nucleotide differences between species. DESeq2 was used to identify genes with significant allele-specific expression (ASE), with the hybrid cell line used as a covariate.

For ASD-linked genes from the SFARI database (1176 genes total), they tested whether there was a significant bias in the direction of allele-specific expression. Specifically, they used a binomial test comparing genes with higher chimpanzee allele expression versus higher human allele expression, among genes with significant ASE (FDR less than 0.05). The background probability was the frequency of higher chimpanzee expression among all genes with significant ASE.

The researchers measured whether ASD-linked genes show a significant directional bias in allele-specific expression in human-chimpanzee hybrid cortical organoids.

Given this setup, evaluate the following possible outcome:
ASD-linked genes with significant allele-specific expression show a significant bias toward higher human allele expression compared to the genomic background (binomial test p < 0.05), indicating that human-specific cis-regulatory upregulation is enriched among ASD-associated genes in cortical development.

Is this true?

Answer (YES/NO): NO